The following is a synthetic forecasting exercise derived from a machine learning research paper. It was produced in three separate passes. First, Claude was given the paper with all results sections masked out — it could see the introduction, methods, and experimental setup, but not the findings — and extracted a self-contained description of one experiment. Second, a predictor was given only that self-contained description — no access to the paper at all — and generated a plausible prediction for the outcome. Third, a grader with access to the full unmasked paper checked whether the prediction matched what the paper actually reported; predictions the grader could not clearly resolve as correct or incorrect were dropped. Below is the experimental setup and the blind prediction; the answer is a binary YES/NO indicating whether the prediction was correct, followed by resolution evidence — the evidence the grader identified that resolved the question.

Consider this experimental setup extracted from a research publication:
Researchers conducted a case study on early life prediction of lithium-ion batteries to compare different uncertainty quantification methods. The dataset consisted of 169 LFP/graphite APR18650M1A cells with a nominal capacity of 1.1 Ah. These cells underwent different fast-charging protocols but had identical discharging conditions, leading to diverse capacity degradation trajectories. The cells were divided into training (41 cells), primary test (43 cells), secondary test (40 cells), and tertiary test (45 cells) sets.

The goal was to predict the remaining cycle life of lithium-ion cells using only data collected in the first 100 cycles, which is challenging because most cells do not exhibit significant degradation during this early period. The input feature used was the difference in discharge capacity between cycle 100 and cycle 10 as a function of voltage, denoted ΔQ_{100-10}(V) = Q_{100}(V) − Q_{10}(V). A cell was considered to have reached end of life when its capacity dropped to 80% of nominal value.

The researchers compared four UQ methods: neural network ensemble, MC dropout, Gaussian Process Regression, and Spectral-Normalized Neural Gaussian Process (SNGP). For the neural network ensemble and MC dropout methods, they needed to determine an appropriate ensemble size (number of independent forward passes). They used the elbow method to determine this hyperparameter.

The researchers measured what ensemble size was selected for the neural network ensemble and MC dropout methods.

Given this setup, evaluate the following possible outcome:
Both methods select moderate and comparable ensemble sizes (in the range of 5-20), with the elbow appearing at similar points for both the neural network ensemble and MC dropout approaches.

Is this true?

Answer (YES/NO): YES